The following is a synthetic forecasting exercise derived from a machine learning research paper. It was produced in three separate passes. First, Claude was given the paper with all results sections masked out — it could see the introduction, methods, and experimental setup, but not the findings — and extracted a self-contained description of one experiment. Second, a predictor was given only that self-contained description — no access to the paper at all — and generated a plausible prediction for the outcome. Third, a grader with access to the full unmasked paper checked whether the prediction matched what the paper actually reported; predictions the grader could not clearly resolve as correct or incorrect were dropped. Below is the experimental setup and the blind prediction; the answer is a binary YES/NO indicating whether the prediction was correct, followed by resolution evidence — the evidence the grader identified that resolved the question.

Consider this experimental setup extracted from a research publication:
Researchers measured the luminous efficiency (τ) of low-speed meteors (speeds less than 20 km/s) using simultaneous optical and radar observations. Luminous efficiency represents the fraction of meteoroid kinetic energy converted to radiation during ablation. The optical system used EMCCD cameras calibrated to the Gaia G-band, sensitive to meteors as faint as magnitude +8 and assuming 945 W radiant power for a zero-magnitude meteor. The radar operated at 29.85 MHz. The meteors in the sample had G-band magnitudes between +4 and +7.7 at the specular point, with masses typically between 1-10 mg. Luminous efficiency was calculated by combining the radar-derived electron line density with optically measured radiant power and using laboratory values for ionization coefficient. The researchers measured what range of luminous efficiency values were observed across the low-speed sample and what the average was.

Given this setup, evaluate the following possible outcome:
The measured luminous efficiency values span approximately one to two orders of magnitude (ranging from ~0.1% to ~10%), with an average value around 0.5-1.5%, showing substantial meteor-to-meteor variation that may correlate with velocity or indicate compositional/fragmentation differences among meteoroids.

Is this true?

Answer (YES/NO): NO